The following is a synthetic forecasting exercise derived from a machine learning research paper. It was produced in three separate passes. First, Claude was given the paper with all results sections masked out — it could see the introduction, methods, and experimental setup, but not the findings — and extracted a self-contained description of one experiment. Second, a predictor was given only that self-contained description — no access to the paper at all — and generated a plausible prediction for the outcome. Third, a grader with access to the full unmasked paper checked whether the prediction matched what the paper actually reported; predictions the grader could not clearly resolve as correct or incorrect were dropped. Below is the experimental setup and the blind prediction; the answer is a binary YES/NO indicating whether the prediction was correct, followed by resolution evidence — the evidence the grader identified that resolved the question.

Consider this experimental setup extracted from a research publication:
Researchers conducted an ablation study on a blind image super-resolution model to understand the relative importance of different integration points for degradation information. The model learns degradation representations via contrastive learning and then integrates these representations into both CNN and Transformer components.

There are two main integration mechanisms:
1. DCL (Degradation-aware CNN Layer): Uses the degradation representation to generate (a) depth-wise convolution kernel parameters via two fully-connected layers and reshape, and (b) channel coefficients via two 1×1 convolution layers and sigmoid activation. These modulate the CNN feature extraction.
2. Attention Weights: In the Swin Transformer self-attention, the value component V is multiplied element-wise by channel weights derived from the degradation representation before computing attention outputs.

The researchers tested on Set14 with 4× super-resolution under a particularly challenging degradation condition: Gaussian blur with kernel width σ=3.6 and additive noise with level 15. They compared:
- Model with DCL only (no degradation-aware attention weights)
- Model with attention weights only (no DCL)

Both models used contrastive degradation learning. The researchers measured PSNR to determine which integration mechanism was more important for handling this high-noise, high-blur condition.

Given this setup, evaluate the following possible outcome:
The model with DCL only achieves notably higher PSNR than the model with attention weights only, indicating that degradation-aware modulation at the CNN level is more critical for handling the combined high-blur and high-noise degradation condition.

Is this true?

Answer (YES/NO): NO